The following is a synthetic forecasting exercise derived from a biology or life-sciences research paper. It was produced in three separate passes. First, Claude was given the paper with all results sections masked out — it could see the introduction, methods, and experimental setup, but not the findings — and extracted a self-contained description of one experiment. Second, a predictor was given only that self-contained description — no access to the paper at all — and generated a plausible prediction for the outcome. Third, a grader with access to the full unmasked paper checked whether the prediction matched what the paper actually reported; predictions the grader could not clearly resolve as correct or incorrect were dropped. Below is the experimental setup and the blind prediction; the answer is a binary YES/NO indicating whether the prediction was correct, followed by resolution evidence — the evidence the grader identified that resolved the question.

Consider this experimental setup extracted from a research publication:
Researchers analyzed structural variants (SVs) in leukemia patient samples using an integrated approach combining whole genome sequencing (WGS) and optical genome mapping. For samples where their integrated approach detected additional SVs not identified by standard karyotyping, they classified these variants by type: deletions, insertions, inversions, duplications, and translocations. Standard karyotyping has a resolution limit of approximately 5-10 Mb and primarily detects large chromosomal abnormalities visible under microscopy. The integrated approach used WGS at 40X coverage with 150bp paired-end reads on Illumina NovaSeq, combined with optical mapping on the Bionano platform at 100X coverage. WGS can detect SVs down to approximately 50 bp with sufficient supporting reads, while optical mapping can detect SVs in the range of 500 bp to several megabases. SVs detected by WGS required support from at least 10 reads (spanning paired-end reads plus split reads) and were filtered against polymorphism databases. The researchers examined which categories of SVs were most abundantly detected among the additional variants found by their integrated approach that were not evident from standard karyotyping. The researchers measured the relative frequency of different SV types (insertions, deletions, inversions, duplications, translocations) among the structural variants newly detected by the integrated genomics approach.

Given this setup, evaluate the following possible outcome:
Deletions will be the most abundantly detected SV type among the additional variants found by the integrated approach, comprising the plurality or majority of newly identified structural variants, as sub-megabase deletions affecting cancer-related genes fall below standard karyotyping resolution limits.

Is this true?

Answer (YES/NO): NO